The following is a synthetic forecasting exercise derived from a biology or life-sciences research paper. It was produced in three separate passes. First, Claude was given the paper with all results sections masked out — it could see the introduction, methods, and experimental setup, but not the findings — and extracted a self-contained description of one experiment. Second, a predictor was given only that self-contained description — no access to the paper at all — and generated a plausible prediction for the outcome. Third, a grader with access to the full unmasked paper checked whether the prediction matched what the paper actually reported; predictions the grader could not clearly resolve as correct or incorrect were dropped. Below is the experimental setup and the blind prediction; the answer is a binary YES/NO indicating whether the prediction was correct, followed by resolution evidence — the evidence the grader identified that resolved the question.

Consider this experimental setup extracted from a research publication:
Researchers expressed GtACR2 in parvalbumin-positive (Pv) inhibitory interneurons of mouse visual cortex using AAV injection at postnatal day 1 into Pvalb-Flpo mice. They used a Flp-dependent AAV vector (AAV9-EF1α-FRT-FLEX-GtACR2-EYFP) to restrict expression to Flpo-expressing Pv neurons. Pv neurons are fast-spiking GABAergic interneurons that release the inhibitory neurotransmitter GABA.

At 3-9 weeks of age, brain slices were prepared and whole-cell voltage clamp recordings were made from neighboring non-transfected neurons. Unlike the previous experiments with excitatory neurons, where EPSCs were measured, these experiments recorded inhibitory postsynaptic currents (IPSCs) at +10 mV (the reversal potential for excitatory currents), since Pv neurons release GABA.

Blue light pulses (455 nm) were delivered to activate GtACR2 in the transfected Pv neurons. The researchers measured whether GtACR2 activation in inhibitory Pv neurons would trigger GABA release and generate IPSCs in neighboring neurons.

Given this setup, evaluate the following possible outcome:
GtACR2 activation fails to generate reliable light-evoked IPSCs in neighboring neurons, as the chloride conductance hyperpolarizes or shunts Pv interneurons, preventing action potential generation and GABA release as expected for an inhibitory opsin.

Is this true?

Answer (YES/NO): NO